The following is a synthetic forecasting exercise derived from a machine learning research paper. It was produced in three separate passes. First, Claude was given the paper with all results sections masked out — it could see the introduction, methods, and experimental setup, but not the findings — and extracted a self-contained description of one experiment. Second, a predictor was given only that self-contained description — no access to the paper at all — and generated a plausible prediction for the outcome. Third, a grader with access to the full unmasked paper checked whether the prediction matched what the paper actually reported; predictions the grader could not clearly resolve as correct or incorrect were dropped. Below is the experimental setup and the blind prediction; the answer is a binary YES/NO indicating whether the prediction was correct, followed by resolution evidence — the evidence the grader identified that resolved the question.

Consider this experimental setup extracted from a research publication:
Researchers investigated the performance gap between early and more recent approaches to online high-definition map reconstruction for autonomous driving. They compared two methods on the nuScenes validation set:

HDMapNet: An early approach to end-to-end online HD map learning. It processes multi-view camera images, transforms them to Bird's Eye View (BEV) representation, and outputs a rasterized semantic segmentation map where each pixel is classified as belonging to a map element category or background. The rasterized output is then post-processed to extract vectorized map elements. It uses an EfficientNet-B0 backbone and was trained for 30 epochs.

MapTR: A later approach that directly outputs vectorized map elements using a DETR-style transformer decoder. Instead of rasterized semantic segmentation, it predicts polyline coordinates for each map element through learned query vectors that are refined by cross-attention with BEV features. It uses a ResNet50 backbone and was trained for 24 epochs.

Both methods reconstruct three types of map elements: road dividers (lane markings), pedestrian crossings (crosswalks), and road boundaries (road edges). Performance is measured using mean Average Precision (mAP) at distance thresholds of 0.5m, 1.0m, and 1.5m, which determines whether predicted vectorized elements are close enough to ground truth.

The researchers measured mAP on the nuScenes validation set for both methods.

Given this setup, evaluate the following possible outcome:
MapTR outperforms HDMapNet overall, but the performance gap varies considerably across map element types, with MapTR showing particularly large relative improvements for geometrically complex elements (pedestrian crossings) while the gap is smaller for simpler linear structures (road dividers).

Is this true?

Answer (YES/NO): NO